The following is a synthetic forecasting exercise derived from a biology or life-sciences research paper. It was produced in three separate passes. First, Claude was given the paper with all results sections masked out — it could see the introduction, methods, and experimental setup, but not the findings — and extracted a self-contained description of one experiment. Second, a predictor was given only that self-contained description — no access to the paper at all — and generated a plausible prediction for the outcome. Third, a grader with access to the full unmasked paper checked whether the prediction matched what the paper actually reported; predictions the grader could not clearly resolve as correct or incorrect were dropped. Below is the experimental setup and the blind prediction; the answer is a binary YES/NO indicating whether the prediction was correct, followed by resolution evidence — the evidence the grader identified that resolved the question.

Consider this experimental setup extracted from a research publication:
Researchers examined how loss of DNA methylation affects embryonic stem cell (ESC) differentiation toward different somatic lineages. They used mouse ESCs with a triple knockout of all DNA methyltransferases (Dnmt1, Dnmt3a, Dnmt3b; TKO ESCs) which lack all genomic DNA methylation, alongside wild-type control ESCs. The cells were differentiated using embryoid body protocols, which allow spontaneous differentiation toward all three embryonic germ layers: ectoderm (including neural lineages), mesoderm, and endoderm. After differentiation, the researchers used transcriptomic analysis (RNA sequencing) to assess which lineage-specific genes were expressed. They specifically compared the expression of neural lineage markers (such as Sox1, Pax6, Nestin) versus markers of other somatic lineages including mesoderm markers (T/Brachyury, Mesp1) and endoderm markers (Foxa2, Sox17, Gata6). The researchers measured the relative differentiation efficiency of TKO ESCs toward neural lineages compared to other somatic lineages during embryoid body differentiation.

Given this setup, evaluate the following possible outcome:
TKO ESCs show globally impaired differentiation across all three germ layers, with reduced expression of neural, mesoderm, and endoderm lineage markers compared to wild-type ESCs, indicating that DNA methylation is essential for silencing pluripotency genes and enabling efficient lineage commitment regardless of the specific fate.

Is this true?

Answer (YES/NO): NO